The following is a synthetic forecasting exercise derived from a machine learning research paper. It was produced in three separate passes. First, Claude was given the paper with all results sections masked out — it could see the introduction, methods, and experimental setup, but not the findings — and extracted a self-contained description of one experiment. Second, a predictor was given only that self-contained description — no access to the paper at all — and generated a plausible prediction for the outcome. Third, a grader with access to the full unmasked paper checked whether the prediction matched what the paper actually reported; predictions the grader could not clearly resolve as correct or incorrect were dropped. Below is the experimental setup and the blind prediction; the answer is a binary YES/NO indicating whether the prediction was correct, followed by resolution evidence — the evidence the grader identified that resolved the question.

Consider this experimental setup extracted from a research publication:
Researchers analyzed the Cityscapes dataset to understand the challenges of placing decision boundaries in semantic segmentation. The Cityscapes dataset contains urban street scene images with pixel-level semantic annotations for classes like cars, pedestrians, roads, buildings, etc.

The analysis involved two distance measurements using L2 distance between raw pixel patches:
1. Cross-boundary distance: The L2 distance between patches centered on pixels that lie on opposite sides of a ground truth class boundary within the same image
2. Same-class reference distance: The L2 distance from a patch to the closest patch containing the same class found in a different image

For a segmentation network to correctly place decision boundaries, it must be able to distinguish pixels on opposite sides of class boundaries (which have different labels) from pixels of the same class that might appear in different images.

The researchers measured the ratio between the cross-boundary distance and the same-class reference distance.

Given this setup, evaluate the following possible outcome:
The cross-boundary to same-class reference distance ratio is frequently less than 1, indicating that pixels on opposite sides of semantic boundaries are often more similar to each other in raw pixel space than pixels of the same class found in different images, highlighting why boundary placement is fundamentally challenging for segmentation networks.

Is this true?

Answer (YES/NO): YES